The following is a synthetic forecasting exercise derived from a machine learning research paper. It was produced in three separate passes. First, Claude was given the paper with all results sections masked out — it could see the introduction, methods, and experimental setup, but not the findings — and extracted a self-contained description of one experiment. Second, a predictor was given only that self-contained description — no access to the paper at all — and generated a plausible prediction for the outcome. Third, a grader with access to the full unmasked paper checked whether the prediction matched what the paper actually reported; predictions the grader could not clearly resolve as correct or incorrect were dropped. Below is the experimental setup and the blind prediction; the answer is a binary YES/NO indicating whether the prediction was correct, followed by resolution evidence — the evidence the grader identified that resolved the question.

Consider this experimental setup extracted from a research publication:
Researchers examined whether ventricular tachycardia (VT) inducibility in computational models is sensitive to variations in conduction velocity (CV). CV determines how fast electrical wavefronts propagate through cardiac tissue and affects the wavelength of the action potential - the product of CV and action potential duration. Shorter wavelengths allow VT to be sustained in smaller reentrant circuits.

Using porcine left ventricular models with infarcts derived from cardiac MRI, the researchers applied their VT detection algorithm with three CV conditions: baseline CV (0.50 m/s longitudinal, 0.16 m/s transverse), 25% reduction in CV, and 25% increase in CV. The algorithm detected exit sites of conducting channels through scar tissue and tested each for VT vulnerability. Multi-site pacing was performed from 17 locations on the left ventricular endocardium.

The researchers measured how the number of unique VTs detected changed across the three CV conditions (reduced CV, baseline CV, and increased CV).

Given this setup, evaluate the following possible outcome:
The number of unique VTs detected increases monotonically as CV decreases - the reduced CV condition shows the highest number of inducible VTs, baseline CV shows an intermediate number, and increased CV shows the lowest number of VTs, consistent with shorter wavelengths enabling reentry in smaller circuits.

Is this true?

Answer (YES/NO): NO